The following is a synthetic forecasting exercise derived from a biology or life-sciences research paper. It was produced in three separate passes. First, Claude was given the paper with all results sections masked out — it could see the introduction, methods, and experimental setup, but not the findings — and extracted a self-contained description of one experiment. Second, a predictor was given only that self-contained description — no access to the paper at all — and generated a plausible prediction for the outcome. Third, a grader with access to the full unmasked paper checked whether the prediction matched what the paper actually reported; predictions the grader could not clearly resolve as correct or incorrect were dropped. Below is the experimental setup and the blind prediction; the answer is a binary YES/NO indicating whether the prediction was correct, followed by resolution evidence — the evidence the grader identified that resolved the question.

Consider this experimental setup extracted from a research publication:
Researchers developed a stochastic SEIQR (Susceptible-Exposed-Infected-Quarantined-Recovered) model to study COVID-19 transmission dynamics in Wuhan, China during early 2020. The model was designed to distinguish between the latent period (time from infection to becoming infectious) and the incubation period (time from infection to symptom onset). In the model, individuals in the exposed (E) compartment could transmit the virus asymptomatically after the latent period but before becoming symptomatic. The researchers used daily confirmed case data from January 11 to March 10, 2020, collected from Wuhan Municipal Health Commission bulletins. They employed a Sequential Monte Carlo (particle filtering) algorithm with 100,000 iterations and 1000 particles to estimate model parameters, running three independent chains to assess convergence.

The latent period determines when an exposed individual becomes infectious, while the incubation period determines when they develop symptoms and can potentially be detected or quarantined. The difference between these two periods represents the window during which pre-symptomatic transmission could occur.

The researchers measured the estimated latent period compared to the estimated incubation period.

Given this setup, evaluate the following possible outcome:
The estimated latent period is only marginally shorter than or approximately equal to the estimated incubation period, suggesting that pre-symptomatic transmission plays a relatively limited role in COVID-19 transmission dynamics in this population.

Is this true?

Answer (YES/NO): NO